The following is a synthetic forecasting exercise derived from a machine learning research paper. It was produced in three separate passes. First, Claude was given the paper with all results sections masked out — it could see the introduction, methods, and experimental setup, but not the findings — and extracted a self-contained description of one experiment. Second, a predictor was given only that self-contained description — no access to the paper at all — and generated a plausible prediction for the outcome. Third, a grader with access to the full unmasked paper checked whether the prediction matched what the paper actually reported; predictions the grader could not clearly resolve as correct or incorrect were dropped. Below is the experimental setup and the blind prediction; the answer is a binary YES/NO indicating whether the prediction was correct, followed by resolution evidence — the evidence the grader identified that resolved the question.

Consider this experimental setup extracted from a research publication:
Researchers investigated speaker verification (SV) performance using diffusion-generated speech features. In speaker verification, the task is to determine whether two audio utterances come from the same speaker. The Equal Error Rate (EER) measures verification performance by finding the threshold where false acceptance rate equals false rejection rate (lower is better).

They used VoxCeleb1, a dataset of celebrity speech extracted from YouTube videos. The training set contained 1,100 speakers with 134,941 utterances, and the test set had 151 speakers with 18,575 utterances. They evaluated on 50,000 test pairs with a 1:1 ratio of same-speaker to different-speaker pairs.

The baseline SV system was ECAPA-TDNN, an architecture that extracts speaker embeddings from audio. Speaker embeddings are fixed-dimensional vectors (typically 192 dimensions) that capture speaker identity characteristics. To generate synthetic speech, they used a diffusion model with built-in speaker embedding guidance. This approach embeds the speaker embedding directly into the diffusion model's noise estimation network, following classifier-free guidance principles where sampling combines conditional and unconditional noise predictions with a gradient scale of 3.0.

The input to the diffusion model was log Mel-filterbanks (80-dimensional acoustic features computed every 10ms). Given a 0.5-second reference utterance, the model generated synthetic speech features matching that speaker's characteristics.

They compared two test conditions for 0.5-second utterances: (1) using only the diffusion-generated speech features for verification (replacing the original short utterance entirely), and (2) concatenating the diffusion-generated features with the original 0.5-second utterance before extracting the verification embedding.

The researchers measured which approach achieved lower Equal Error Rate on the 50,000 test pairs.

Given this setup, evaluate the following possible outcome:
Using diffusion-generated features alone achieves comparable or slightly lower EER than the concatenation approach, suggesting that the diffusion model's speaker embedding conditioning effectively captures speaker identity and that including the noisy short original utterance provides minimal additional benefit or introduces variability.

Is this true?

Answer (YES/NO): NO